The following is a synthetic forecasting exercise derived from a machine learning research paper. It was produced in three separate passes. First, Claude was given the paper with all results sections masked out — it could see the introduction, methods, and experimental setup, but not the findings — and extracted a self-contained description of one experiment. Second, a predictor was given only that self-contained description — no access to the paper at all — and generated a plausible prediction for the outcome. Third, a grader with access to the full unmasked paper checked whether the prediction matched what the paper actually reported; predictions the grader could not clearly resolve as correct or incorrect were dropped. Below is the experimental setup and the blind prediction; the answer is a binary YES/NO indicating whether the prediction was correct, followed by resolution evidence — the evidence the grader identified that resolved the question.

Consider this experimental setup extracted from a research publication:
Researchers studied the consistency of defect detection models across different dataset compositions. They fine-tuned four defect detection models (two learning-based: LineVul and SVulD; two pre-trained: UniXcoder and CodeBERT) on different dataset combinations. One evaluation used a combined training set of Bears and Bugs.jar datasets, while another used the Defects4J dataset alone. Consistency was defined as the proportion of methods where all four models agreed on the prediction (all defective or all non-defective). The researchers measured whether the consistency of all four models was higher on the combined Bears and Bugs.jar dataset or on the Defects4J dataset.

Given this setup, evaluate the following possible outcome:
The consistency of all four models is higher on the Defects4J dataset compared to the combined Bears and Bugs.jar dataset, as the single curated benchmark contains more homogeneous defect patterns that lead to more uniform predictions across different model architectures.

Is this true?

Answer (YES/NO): NO